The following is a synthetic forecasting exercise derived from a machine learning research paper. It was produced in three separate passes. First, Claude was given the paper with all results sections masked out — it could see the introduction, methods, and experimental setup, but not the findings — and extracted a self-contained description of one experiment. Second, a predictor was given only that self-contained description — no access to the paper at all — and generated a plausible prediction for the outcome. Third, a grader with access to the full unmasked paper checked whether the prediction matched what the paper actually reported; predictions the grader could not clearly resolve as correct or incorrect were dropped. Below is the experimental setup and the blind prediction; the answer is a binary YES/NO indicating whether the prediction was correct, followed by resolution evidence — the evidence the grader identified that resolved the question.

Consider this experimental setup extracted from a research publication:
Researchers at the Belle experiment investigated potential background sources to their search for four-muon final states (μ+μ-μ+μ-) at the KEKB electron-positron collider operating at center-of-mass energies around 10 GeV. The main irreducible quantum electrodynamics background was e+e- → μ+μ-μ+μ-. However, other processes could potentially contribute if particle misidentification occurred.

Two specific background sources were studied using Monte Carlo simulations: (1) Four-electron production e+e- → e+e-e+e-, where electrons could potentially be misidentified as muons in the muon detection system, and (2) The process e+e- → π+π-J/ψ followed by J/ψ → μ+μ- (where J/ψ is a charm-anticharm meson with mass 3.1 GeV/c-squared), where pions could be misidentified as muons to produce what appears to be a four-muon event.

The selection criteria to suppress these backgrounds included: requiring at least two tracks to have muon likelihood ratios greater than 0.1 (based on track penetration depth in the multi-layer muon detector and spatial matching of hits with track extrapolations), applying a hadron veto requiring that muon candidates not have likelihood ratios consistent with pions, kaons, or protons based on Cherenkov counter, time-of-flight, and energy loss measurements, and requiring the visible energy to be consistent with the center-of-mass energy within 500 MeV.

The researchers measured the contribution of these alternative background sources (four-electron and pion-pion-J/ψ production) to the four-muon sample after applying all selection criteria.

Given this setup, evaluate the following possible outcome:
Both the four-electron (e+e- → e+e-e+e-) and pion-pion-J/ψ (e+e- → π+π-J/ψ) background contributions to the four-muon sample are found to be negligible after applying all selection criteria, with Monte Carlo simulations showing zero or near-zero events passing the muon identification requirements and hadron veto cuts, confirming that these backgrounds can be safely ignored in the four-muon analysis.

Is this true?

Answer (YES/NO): YES